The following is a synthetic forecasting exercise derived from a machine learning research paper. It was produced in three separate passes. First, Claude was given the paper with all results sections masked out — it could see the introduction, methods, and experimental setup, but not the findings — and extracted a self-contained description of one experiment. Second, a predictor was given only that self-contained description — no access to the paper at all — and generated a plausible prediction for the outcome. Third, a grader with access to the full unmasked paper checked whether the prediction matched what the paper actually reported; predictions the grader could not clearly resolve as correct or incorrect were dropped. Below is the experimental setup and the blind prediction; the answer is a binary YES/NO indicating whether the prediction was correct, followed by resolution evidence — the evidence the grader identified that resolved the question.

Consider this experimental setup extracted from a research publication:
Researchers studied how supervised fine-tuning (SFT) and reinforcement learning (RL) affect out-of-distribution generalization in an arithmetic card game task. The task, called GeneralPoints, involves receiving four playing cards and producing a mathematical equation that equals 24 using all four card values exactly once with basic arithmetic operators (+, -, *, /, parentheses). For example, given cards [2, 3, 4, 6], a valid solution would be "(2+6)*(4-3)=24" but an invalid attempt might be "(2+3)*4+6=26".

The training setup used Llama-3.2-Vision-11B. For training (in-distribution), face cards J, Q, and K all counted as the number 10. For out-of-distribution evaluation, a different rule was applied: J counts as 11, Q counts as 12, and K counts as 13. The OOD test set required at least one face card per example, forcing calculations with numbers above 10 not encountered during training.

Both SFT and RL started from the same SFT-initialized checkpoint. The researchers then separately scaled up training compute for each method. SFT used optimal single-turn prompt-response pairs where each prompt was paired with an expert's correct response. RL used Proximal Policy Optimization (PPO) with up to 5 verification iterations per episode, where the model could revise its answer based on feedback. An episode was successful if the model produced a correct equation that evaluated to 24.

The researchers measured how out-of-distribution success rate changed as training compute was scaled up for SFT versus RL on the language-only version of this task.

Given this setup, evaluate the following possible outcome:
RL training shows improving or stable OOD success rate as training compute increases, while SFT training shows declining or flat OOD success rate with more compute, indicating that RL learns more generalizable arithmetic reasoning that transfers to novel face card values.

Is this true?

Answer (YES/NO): YES